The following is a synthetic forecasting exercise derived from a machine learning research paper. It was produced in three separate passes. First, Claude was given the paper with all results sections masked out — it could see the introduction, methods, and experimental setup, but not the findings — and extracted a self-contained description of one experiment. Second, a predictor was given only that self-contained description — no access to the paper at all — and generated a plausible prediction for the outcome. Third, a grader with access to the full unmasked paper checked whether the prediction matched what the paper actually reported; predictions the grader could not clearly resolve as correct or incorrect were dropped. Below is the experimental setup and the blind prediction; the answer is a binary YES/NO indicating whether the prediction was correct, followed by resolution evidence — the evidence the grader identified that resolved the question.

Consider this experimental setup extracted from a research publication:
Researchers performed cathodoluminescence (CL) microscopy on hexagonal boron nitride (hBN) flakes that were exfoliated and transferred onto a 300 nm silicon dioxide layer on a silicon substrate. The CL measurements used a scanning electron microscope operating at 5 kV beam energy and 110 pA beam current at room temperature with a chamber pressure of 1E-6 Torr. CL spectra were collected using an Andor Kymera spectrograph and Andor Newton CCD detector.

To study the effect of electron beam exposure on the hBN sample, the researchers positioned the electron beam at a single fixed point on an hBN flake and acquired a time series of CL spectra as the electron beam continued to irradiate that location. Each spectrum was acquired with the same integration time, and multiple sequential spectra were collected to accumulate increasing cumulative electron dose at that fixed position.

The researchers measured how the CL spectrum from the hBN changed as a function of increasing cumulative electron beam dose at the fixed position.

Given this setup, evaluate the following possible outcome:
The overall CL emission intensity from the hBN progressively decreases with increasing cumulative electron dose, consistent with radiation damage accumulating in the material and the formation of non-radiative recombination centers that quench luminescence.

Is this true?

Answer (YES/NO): NO